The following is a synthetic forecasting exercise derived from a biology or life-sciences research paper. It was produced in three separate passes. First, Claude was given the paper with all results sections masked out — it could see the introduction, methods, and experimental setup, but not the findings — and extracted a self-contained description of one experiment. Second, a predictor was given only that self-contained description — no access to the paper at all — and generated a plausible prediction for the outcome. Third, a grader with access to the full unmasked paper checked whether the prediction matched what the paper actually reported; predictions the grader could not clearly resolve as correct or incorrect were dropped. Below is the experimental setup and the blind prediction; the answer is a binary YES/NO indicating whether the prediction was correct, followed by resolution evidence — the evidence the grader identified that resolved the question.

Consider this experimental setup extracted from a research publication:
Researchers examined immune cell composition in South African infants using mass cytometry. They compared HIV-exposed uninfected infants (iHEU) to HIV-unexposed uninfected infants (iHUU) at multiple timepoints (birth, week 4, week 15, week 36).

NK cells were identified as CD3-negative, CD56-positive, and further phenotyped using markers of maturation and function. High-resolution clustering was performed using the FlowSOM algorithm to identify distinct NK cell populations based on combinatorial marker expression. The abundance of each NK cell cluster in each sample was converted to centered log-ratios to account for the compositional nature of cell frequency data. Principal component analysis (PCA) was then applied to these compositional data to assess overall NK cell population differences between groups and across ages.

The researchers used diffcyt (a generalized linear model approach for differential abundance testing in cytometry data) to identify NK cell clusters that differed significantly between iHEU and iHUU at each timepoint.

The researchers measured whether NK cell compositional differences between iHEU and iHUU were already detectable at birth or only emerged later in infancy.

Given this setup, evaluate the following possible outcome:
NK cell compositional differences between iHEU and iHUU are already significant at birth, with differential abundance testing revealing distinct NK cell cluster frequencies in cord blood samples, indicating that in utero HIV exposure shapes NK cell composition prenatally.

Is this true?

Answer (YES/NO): NO